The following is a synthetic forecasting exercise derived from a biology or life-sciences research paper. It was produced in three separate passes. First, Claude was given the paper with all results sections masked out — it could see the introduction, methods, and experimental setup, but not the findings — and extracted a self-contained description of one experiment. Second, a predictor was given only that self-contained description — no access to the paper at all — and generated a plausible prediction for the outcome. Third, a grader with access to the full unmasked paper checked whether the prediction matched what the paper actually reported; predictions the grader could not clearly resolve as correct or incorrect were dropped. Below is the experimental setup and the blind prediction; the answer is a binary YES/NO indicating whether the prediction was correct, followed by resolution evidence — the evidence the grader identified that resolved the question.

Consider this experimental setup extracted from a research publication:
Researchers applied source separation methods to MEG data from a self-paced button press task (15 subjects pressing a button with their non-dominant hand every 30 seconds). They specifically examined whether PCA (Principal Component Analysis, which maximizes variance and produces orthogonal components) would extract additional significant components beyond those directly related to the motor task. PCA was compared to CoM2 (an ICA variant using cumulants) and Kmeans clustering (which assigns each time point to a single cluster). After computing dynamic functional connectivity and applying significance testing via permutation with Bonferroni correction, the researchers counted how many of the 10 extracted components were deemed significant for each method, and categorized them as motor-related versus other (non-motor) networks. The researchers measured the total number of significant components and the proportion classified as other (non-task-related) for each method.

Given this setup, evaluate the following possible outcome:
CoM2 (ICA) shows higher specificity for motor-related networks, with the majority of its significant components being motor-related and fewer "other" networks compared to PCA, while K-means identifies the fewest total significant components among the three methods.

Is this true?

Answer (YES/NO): NO